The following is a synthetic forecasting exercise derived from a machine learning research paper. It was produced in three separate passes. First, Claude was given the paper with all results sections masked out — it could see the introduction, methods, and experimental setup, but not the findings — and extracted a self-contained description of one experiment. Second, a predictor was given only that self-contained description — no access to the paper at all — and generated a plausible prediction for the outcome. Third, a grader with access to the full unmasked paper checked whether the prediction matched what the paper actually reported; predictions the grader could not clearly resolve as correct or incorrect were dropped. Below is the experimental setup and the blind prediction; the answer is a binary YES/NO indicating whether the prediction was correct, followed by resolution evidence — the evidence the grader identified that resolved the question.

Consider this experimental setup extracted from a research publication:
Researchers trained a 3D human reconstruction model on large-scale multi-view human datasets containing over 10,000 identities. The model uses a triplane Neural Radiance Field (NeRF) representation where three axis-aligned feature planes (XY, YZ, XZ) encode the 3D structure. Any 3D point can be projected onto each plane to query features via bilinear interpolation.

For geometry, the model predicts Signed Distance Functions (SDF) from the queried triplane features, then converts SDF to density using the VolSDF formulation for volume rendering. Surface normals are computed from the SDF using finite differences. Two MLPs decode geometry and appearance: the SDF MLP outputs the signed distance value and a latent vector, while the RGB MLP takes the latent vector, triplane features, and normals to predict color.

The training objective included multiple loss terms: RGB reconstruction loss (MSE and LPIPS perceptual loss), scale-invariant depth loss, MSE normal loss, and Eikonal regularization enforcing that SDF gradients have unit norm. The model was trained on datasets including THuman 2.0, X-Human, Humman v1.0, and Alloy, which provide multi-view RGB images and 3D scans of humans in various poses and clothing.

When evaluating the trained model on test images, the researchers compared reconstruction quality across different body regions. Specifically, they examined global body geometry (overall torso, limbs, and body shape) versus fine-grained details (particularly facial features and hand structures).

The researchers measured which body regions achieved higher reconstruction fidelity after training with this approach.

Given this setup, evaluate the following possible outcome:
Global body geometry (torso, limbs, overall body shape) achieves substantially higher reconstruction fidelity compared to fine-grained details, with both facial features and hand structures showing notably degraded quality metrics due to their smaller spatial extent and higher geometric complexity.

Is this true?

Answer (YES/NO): YES